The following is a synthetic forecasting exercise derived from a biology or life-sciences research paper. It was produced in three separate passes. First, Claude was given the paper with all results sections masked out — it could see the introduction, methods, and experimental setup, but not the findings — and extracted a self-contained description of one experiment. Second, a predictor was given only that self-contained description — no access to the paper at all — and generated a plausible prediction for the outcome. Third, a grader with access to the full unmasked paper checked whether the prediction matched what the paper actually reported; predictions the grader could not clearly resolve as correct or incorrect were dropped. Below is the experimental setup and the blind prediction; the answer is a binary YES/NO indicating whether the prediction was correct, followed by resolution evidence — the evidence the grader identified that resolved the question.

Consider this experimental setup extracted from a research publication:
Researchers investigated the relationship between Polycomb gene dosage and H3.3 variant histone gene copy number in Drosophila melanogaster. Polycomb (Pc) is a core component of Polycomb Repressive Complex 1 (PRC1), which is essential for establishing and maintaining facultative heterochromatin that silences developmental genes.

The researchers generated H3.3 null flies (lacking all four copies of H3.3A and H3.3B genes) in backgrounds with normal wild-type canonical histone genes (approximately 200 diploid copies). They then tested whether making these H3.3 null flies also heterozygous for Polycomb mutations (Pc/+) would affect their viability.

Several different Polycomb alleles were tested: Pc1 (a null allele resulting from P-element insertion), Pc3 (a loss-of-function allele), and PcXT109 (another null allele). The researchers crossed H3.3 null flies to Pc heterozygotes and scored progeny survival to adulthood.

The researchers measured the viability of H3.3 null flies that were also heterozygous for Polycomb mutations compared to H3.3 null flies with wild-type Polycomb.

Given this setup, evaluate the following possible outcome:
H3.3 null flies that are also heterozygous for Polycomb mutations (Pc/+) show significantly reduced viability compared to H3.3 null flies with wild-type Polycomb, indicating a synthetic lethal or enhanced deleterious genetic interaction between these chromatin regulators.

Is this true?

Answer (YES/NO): NO